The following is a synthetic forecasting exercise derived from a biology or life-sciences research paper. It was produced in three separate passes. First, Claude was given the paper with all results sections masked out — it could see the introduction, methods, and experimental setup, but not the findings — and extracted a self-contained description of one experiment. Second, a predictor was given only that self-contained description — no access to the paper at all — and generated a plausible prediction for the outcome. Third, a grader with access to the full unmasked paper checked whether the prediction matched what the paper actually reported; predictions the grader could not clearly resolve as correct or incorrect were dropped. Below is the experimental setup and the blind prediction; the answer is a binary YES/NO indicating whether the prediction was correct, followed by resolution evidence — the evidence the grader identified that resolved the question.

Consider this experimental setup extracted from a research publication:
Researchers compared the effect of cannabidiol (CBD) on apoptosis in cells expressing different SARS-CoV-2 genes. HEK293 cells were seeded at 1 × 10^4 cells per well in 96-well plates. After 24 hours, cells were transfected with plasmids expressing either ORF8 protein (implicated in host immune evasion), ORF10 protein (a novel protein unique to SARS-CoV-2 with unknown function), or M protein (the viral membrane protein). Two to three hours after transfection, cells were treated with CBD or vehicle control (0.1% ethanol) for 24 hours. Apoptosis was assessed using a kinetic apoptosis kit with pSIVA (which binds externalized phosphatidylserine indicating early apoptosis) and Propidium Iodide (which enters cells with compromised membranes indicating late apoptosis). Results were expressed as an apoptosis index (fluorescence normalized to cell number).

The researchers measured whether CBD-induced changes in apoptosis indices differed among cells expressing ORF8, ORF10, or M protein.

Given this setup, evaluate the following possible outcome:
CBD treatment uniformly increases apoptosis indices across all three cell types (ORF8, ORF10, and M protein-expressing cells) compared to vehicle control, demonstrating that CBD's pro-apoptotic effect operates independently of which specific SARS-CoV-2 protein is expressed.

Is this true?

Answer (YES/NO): YES